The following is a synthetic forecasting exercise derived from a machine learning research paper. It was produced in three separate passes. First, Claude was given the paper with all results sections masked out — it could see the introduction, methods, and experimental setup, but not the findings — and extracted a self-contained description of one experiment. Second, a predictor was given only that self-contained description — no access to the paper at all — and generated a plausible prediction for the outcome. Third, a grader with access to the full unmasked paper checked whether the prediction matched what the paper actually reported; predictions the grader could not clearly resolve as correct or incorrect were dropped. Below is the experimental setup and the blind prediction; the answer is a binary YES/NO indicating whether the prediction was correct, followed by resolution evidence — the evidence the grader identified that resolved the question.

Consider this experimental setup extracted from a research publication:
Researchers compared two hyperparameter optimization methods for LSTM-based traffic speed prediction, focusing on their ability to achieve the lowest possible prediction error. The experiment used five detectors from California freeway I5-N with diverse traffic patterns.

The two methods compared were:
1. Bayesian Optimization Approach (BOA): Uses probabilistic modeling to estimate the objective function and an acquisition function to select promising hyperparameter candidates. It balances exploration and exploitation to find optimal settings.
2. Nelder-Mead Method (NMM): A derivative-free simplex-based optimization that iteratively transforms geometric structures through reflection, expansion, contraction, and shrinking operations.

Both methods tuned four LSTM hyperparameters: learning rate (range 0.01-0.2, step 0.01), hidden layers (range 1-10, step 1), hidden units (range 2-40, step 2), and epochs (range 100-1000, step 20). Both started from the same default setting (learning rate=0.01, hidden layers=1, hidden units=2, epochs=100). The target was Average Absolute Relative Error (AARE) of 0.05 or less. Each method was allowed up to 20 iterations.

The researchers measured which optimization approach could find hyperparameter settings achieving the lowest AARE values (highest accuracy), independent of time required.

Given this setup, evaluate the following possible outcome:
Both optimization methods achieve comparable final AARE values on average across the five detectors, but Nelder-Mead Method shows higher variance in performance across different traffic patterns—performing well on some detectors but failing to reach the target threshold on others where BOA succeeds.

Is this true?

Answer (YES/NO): NO